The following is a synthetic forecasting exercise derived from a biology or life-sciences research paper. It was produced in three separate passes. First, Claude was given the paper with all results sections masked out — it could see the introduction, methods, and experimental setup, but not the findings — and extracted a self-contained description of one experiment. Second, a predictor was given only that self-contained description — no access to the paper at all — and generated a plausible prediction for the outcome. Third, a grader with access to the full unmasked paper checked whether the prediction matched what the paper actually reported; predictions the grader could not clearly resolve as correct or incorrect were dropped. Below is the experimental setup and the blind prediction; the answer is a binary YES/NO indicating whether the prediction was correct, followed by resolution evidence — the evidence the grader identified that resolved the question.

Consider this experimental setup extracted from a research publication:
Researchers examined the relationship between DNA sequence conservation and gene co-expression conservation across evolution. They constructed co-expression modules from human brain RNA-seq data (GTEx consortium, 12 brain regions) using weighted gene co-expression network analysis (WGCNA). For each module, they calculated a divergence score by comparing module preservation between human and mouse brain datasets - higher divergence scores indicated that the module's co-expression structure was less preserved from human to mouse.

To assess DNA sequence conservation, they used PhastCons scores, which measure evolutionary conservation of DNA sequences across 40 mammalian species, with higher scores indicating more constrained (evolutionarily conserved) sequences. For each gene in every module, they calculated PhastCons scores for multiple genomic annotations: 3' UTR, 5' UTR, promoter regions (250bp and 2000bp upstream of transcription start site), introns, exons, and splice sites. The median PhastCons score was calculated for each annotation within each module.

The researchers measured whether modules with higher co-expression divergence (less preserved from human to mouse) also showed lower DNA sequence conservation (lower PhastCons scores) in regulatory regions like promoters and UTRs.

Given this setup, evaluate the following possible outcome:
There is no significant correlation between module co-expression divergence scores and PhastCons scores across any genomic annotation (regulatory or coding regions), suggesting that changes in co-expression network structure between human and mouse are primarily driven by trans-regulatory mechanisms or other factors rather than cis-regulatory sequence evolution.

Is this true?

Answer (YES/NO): NO